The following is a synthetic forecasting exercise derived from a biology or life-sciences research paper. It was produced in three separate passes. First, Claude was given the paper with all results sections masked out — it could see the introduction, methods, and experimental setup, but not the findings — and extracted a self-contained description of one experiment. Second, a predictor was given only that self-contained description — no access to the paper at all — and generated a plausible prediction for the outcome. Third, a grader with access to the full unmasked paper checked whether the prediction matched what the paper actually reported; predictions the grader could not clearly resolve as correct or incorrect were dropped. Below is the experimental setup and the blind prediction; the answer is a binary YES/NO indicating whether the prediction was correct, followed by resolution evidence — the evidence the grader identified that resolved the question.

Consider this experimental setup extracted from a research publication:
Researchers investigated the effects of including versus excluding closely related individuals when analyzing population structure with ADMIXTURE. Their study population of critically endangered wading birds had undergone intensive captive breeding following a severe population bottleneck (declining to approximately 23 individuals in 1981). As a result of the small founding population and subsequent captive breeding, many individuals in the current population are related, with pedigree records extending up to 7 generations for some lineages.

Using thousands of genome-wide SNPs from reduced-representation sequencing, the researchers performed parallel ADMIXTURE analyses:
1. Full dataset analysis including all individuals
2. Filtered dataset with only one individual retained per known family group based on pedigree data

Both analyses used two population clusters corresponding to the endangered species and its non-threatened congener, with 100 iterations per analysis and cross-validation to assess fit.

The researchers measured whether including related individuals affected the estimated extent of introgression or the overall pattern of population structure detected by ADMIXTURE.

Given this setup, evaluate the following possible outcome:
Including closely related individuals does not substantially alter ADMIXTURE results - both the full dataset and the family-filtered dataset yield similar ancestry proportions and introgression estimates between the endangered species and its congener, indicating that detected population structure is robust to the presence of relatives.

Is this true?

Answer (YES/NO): YES